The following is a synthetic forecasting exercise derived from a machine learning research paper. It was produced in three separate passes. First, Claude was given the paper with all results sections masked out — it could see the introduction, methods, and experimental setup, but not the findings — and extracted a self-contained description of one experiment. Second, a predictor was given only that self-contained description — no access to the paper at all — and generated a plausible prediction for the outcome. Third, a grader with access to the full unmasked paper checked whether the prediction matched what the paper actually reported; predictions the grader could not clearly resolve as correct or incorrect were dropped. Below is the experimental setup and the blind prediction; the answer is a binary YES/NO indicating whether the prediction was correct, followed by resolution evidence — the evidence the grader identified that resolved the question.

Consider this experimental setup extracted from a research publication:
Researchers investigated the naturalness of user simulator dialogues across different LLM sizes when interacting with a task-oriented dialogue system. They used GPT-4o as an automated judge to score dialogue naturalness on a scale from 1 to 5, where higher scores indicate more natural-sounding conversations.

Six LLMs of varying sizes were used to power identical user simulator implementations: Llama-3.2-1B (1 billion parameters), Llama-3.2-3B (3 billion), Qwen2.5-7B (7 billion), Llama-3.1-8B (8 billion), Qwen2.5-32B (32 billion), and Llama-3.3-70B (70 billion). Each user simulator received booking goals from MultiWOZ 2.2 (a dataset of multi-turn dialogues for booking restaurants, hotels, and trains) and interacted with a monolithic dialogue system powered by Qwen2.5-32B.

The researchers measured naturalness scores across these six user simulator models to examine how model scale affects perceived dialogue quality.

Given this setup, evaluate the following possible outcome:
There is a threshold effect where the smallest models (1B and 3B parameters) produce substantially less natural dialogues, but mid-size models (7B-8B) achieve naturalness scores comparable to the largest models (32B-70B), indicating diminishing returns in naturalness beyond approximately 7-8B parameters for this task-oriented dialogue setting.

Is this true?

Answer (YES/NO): NO